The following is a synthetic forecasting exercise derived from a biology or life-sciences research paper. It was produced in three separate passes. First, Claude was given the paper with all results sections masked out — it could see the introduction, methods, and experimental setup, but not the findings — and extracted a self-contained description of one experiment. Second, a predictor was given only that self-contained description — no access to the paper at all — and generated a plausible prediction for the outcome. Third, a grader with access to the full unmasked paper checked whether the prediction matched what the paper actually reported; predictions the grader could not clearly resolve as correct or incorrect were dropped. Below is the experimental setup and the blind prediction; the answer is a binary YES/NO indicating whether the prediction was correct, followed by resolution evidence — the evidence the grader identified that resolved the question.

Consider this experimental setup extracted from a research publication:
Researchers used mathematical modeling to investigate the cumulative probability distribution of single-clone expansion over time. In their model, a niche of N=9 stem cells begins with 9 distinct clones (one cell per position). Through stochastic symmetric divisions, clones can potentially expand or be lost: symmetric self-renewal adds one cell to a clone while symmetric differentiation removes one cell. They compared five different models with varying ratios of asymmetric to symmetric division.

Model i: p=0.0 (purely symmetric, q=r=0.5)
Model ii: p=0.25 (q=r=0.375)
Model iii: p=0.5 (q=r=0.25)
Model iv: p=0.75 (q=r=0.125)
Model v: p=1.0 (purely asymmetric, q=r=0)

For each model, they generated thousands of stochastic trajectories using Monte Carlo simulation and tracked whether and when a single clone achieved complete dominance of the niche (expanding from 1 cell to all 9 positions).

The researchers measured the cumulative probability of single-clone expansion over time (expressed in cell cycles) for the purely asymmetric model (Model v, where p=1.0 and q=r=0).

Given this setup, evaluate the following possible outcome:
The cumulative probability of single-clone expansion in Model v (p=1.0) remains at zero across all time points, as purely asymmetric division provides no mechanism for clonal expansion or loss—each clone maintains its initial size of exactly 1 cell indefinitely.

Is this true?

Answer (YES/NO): YES